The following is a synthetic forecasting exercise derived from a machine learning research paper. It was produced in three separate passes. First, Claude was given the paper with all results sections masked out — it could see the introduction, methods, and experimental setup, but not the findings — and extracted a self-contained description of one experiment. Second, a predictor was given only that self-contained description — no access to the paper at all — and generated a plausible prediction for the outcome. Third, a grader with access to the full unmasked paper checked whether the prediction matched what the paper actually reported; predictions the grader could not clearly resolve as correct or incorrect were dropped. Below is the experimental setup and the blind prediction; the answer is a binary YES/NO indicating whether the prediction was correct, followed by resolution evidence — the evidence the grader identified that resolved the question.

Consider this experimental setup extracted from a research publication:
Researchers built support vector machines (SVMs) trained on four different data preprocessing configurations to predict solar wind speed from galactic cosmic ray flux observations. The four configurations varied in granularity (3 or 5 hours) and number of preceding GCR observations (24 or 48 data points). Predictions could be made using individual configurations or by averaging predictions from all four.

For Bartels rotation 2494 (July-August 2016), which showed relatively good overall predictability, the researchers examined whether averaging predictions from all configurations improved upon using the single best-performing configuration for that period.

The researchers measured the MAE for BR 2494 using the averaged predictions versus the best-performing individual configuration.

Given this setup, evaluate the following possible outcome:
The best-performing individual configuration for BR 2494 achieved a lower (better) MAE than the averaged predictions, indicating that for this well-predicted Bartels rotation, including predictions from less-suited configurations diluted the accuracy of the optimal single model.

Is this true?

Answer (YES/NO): NO